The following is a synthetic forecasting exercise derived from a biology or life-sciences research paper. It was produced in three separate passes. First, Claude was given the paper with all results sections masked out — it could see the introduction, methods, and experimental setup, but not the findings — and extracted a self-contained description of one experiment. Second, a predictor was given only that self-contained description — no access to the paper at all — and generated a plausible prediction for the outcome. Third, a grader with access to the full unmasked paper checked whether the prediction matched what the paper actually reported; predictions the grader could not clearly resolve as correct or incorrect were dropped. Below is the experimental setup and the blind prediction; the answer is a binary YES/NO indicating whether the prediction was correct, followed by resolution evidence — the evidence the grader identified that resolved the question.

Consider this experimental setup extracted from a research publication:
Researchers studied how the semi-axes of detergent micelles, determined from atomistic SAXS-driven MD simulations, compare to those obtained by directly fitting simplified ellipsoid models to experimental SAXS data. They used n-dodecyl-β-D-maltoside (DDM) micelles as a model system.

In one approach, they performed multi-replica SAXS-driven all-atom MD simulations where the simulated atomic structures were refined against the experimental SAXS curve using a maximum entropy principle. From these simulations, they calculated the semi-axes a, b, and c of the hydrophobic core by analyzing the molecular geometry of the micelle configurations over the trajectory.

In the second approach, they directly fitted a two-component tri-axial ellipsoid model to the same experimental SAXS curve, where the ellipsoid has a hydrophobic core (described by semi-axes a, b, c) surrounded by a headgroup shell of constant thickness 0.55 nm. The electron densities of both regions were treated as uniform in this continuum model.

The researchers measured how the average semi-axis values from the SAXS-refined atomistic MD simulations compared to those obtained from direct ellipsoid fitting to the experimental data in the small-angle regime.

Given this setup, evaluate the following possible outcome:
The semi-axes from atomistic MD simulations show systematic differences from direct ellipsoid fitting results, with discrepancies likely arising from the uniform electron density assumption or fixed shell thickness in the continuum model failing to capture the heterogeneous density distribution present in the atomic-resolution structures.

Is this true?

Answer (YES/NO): NO